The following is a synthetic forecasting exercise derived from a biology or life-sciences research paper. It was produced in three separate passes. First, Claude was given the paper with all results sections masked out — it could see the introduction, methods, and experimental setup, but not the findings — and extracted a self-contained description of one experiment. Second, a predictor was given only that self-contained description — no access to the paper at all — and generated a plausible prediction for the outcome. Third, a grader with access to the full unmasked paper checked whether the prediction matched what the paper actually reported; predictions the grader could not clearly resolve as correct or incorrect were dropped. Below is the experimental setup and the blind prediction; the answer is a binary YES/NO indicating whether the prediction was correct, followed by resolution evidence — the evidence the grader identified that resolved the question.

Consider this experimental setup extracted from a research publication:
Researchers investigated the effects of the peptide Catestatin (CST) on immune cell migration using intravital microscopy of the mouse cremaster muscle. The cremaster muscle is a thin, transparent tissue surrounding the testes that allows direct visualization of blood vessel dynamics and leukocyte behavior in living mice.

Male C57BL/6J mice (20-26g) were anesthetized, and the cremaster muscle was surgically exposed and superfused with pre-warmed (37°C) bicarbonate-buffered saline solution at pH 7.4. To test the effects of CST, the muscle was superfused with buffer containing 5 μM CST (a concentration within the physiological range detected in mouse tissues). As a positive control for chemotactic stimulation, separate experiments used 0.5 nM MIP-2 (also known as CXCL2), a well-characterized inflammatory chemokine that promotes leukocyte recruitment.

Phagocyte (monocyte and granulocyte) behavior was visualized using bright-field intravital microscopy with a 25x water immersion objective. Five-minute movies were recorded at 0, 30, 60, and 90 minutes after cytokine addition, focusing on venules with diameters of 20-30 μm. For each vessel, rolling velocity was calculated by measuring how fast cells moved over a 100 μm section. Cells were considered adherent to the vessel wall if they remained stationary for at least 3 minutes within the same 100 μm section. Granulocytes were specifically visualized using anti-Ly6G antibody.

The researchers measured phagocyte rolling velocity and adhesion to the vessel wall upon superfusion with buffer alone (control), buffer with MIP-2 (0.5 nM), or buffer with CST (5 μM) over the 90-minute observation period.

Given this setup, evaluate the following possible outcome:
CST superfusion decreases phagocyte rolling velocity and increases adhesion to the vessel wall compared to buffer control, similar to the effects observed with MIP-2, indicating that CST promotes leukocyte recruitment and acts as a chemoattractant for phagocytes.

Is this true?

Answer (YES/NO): YES